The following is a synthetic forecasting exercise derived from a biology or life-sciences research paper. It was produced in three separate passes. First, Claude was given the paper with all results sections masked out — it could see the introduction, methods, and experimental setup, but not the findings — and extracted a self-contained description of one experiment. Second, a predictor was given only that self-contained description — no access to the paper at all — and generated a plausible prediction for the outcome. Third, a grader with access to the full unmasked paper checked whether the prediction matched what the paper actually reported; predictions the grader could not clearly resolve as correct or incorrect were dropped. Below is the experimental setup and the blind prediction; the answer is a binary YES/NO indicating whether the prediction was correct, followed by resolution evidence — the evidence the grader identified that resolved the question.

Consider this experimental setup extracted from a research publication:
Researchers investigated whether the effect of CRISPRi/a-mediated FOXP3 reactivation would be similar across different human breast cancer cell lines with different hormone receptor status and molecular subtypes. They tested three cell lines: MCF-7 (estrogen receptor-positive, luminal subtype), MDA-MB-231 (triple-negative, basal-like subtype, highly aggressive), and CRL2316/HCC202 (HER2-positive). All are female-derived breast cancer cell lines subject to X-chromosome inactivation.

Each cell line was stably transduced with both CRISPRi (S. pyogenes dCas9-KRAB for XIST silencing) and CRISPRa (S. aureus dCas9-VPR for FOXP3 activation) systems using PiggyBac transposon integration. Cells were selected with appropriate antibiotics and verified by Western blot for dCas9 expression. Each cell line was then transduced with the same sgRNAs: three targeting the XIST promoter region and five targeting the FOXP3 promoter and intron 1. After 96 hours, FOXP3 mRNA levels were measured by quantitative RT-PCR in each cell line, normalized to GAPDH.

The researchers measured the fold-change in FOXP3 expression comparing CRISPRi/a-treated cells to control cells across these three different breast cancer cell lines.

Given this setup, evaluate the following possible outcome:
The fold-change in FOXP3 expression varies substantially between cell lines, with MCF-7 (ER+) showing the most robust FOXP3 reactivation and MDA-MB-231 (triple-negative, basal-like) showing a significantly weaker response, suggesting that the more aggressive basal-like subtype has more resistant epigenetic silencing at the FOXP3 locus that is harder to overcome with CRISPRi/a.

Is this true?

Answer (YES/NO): NO